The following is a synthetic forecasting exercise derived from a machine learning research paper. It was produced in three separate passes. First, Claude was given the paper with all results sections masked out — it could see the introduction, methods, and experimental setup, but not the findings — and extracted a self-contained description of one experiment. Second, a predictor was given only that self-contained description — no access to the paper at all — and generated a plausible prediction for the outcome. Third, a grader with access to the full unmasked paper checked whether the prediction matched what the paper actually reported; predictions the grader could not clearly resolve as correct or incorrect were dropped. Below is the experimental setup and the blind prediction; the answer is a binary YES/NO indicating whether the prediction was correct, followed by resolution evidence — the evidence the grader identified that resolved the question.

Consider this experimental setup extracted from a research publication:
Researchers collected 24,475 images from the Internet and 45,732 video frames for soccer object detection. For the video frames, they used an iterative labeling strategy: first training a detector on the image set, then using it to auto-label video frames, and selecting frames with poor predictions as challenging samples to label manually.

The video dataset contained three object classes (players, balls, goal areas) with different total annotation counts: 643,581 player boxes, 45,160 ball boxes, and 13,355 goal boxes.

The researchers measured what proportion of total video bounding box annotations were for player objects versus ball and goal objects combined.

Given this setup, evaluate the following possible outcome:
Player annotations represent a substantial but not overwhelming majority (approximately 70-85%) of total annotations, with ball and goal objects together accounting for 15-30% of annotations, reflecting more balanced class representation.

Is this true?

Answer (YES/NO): NO